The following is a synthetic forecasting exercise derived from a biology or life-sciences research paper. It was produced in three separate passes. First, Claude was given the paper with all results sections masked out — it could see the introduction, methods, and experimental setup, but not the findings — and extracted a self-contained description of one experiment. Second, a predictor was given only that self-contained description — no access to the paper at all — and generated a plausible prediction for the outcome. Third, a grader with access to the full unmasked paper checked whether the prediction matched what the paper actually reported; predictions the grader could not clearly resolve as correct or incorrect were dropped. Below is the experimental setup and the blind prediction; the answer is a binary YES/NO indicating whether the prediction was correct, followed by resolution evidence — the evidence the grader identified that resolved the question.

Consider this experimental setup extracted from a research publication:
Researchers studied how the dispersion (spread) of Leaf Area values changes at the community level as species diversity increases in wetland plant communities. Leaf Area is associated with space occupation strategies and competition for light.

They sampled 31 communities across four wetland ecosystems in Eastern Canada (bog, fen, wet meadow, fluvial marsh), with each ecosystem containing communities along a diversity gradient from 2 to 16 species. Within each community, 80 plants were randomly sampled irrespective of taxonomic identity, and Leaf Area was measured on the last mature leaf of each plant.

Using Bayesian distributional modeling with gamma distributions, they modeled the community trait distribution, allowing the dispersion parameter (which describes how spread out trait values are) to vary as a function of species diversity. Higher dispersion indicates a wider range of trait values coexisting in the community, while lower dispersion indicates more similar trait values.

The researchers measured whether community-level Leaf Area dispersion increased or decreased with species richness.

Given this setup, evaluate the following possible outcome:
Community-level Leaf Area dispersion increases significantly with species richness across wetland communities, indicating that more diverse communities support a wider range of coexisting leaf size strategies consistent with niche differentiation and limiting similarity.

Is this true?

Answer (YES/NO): YES